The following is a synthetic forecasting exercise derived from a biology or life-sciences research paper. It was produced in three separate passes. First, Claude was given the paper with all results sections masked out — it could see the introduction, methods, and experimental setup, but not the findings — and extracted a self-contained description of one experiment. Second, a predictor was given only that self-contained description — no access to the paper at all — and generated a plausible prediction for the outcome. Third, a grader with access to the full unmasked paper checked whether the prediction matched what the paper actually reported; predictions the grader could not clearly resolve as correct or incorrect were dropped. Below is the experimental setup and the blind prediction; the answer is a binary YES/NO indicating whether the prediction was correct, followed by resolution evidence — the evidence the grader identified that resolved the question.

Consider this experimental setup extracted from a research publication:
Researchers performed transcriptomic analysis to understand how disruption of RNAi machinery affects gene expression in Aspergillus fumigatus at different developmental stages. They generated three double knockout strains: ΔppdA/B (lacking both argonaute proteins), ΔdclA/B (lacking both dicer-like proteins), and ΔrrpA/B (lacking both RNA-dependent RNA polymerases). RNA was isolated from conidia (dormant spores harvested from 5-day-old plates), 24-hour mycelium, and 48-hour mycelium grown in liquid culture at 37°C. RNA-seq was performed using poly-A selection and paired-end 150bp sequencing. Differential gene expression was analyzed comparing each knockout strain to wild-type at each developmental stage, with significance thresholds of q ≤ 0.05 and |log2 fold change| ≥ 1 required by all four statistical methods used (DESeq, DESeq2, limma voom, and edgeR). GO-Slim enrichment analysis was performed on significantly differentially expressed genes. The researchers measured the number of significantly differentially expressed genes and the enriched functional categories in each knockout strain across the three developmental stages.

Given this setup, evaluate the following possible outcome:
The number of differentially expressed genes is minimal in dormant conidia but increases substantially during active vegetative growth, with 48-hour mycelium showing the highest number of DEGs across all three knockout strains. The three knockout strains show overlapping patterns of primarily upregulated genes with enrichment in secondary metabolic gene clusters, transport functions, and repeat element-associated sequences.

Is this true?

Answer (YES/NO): NO